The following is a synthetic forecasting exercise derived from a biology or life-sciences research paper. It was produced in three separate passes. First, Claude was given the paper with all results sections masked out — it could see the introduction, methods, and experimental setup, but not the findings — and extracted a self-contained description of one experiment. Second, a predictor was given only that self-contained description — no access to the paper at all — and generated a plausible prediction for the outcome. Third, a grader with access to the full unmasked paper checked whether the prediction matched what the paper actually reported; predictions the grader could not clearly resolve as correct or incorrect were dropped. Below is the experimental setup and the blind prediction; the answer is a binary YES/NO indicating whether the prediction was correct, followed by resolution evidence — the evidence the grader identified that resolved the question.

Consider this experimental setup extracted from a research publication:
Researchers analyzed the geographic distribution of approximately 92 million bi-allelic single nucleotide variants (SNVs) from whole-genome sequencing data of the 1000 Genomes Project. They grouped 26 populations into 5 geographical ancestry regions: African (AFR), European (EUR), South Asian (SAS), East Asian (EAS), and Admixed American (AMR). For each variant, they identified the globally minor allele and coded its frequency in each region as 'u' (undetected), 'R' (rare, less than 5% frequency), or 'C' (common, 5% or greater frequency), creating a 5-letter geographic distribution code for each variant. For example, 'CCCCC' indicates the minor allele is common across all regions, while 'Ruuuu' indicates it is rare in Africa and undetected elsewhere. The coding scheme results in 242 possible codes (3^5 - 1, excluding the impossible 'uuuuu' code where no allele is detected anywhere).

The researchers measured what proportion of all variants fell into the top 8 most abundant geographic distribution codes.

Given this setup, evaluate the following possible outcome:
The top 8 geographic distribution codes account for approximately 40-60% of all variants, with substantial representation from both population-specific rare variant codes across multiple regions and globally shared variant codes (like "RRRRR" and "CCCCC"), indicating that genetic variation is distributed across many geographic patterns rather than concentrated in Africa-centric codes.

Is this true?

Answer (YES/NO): NO